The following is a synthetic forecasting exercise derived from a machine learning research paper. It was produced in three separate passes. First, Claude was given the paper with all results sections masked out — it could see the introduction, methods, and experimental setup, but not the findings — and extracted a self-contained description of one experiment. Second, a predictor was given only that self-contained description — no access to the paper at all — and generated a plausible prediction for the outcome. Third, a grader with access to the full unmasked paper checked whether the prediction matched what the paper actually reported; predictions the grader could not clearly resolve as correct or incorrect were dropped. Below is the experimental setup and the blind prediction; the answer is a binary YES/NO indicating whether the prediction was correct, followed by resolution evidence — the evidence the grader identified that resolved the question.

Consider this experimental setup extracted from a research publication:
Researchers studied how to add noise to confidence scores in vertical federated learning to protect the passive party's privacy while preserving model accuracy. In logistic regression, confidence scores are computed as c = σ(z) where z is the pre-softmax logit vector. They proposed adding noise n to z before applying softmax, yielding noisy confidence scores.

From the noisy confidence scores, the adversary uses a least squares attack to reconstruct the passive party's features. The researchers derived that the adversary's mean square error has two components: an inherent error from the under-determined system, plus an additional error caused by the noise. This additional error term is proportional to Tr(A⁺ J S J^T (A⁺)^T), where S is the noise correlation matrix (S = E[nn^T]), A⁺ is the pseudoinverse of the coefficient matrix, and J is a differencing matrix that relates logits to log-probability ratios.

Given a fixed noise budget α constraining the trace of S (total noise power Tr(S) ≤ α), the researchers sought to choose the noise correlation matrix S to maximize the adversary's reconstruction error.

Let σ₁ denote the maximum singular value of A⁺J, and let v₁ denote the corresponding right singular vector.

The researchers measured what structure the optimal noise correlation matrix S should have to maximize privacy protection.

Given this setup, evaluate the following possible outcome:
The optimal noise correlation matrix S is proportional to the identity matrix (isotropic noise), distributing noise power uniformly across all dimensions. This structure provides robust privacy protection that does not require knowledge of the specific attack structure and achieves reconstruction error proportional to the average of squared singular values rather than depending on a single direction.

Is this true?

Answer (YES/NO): NO